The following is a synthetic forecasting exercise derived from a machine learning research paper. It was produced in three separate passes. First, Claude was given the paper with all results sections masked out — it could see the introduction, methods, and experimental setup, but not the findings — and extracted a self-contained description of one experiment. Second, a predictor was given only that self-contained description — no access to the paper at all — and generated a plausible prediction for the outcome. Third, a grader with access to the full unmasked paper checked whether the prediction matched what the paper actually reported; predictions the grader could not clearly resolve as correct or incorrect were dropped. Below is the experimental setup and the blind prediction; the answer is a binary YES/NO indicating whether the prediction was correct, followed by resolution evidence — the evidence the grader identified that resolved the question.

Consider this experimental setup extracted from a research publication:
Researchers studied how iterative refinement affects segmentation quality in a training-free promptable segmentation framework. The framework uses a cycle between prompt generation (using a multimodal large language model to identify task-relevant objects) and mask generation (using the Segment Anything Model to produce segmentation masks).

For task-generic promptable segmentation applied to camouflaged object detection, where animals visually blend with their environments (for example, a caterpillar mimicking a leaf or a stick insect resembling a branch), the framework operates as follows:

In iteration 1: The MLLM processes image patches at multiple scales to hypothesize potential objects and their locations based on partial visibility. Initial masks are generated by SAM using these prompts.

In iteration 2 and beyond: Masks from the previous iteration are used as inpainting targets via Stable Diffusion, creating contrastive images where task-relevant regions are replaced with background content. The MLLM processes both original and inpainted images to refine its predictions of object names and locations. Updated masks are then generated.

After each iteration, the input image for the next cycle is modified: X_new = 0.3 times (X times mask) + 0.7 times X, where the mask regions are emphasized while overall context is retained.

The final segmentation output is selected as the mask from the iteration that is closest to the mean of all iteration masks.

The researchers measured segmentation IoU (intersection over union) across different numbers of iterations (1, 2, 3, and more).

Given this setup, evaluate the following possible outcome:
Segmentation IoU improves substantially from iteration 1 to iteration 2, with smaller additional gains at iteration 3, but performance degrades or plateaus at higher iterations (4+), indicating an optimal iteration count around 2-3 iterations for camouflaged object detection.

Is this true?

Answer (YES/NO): NO